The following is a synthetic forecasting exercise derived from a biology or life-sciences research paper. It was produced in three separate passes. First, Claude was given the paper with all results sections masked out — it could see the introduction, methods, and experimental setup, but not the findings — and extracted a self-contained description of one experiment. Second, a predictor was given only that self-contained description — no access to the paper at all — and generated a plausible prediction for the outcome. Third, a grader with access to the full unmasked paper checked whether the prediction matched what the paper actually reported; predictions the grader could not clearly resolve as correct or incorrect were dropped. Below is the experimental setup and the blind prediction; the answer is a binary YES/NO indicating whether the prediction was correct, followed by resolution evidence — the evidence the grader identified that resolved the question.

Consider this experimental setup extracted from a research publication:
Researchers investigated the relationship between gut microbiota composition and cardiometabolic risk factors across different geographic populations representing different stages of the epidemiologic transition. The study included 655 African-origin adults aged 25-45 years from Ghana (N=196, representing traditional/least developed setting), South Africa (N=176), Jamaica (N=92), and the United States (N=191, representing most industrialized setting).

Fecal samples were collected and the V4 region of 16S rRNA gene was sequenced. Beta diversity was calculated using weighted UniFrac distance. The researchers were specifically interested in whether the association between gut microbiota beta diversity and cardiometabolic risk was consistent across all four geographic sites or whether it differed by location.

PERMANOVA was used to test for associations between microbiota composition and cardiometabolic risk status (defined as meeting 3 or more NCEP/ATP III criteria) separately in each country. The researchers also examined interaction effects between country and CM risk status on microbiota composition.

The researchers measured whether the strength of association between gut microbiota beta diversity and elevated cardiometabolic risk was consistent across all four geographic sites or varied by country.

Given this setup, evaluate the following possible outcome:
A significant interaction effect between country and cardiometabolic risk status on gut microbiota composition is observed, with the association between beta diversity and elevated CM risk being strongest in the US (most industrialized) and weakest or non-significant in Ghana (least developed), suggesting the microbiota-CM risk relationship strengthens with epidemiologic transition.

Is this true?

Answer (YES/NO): NO